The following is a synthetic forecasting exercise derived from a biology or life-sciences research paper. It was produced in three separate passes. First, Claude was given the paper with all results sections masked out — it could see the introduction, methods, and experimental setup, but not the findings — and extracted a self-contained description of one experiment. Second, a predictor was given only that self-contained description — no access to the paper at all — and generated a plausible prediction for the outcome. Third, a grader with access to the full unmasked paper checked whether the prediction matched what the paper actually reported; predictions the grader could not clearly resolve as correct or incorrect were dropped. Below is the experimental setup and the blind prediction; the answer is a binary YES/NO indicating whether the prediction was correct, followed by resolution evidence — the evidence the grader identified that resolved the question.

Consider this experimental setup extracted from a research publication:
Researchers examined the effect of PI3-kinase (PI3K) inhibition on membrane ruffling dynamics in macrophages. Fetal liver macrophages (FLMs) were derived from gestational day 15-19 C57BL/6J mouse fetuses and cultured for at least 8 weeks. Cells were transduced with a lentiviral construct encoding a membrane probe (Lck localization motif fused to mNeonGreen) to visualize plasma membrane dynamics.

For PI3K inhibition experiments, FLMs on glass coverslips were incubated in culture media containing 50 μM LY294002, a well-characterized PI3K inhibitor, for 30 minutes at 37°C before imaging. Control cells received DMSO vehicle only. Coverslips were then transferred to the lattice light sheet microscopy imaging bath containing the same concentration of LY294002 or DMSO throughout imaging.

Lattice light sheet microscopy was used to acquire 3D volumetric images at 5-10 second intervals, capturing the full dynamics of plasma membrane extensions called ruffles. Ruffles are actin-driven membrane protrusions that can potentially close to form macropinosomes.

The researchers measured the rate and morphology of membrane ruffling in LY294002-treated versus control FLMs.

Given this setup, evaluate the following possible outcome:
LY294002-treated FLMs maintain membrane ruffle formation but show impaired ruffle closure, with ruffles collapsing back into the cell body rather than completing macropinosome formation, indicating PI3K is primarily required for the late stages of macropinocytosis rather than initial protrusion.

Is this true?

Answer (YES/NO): YES